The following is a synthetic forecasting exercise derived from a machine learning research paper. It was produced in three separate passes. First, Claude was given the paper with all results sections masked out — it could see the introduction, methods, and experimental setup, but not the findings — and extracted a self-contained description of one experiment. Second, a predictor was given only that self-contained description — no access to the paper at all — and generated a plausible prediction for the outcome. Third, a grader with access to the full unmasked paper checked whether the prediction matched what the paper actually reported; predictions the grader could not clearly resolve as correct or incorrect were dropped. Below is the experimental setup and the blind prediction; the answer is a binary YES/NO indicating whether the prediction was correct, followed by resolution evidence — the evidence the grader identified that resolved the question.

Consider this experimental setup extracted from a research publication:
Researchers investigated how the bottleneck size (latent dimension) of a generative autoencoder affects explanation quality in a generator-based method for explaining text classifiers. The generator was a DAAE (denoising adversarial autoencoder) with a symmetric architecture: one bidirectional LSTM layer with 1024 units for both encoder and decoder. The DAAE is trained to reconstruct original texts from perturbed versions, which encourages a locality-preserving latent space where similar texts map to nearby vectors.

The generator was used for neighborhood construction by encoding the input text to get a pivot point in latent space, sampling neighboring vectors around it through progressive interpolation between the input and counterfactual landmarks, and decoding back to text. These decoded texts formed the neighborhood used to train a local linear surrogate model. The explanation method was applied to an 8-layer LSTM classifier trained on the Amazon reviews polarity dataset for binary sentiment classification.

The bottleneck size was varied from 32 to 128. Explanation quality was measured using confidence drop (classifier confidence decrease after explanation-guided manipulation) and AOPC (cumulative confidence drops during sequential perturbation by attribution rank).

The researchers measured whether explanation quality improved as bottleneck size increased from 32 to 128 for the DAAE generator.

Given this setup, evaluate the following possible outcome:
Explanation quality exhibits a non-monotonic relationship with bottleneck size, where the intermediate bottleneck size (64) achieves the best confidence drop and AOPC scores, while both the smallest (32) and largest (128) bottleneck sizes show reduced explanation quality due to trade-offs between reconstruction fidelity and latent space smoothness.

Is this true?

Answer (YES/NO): NO